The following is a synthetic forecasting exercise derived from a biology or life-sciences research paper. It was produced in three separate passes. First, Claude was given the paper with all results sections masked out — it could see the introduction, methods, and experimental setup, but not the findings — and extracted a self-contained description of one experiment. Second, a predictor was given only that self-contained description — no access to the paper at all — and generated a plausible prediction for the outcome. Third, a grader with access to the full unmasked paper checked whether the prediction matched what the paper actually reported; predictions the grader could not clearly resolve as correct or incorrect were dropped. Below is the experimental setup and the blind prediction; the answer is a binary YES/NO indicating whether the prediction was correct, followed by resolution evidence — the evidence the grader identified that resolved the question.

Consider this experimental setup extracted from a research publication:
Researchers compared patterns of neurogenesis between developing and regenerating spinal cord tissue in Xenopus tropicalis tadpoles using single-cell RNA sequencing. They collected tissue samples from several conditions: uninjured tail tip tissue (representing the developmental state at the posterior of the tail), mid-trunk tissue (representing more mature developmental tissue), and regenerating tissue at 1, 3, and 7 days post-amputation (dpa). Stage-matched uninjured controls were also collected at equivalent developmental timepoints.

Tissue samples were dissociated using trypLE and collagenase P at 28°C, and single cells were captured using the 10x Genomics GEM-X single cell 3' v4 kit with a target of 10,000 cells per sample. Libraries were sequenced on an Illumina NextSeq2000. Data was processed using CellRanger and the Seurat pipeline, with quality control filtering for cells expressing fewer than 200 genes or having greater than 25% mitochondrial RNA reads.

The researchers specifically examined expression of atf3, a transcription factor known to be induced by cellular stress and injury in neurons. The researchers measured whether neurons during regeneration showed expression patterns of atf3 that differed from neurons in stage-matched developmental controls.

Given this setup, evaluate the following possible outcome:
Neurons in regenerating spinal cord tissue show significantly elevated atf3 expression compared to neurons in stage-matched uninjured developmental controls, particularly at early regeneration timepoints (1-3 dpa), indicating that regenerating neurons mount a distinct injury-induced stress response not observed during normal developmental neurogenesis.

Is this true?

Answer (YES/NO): YES